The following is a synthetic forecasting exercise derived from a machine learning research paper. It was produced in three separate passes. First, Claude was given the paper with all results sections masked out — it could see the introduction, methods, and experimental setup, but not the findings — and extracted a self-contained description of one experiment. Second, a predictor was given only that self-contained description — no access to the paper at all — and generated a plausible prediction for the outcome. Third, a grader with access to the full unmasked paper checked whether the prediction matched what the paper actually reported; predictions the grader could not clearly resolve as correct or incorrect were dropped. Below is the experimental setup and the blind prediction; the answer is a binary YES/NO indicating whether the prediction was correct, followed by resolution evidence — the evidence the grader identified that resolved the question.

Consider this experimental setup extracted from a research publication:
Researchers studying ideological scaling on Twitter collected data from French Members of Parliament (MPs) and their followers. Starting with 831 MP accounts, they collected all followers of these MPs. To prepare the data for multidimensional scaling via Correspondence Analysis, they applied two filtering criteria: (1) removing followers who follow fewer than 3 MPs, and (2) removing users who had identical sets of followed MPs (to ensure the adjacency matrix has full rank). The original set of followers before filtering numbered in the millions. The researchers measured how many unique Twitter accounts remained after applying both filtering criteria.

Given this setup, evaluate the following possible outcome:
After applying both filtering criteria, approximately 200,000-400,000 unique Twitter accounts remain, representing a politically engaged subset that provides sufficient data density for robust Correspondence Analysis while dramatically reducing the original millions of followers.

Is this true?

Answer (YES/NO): YES